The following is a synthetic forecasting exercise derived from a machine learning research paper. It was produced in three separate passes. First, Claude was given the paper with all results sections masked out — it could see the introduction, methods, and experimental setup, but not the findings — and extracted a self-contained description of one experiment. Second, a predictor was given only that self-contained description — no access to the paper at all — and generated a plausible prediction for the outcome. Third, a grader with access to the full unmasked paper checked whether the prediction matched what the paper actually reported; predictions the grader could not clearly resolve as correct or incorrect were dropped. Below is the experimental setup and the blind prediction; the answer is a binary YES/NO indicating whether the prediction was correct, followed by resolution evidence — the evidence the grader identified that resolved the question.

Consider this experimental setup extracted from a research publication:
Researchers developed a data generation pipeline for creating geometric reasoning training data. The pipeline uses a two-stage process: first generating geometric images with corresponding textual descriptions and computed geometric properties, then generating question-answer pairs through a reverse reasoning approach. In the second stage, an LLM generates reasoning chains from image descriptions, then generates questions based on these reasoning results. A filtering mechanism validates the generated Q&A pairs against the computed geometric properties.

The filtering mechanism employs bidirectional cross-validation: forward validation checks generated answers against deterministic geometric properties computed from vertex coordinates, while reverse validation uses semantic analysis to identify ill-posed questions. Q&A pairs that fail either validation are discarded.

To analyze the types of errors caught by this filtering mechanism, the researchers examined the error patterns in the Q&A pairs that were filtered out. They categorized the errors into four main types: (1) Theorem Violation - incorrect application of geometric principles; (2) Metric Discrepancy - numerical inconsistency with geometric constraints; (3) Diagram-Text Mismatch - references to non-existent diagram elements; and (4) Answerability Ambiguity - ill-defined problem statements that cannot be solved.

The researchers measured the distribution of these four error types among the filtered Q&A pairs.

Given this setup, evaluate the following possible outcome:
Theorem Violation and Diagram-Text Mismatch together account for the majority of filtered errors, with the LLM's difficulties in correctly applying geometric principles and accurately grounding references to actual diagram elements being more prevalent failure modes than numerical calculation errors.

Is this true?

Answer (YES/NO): NO